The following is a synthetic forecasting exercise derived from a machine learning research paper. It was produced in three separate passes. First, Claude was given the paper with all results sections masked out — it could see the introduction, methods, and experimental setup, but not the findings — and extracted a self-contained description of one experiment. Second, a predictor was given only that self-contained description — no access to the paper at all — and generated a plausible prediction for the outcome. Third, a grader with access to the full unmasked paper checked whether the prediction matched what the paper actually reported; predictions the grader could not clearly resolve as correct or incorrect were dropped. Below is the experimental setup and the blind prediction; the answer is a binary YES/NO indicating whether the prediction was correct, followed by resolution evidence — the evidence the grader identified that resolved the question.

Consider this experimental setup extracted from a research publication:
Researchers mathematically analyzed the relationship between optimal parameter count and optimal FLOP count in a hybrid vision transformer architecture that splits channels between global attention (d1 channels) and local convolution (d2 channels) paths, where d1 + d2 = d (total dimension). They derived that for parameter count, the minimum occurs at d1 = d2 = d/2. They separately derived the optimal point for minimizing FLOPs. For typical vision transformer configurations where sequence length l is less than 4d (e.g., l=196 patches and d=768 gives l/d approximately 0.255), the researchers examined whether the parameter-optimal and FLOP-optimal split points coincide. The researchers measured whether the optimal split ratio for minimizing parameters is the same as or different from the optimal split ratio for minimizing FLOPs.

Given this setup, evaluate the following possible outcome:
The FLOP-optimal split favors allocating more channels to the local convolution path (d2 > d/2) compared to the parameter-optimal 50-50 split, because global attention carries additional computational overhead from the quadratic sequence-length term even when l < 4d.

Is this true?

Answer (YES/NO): NO